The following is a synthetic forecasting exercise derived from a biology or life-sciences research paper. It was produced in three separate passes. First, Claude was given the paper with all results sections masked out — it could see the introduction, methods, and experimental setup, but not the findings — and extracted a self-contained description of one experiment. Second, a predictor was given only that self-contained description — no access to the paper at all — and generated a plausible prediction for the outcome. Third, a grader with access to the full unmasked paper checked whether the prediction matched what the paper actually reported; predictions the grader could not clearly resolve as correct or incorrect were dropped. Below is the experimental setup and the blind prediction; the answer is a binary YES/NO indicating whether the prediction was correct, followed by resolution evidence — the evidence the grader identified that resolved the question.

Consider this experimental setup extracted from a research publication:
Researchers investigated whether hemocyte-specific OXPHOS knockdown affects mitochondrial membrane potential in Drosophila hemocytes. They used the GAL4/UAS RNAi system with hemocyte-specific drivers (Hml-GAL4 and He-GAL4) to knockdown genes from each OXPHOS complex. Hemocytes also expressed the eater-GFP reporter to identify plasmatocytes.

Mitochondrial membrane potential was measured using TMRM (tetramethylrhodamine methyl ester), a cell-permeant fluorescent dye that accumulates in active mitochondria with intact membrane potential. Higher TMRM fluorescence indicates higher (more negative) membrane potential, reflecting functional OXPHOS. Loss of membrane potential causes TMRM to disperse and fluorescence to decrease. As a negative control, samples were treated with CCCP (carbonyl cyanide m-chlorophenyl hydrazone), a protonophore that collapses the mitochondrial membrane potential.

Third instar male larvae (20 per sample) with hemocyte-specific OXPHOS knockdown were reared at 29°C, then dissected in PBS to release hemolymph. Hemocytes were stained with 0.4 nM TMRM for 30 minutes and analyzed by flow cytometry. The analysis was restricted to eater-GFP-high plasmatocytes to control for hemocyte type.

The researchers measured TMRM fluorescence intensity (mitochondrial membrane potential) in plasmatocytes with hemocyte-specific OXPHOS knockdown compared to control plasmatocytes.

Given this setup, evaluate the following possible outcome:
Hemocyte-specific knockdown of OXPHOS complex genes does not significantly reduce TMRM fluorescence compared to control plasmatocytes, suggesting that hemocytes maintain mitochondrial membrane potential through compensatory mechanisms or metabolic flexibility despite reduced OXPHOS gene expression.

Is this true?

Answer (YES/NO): NO